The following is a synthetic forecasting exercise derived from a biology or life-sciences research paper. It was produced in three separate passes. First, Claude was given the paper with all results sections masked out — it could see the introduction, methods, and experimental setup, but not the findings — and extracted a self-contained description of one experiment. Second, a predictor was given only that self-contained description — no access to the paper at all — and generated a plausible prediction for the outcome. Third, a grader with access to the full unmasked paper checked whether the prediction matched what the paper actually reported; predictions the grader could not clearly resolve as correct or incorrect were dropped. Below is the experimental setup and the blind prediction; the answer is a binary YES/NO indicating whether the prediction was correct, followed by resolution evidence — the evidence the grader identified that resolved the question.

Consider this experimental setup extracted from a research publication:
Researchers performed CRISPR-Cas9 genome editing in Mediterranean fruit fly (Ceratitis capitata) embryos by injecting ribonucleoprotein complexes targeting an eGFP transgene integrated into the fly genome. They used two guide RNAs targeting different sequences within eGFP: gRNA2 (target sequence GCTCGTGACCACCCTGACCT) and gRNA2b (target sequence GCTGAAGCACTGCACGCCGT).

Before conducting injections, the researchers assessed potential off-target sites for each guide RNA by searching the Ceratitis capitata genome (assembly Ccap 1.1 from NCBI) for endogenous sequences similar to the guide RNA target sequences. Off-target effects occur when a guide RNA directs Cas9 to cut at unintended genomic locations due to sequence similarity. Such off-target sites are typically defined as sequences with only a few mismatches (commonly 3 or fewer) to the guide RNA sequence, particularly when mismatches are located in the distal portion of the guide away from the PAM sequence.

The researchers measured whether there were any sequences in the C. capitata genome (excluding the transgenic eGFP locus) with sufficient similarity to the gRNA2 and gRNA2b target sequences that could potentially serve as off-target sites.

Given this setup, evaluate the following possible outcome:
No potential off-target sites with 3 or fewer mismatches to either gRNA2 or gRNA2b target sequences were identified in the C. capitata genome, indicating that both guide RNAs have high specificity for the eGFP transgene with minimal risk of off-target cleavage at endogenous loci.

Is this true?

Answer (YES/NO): YES